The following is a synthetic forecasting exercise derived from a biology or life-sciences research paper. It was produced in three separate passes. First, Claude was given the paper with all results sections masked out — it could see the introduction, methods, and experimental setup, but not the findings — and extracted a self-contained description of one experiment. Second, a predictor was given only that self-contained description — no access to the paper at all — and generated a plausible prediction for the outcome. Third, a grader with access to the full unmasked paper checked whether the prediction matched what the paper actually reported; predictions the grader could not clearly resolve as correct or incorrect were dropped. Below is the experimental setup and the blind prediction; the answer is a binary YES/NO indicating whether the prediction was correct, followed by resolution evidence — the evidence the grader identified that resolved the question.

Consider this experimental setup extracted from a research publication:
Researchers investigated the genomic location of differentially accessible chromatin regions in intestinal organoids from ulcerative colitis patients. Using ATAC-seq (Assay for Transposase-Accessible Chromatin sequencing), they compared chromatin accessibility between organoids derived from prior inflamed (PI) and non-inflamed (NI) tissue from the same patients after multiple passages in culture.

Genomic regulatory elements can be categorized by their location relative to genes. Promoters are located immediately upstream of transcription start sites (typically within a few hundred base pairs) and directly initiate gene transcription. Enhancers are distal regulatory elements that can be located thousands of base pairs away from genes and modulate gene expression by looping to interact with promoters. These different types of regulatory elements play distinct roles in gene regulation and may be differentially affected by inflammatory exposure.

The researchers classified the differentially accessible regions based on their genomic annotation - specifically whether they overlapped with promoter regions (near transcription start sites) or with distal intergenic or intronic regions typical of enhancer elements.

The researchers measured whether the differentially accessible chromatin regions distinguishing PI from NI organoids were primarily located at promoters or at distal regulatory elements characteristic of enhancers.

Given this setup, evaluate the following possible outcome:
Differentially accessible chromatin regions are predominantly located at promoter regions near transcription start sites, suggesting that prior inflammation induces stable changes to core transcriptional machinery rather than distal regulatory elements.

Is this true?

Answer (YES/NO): NO